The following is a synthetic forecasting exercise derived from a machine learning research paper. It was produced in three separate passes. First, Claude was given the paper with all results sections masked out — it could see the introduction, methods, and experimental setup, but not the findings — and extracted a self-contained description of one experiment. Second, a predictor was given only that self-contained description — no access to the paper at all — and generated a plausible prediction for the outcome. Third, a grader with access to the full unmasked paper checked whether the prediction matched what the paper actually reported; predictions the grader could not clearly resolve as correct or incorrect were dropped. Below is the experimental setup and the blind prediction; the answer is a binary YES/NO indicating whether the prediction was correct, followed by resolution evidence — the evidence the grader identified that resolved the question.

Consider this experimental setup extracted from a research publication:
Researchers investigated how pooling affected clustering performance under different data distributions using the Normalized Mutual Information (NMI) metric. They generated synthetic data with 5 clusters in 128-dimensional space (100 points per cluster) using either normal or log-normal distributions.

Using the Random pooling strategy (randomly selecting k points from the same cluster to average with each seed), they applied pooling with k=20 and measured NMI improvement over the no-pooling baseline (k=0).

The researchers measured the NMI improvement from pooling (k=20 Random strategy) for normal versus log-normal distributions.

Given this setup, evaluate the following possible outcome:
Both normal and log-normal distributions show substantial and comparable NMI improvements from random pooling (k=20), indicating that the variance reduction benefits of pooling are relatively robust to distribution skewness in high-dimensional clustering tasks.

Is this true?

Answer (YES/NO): NO